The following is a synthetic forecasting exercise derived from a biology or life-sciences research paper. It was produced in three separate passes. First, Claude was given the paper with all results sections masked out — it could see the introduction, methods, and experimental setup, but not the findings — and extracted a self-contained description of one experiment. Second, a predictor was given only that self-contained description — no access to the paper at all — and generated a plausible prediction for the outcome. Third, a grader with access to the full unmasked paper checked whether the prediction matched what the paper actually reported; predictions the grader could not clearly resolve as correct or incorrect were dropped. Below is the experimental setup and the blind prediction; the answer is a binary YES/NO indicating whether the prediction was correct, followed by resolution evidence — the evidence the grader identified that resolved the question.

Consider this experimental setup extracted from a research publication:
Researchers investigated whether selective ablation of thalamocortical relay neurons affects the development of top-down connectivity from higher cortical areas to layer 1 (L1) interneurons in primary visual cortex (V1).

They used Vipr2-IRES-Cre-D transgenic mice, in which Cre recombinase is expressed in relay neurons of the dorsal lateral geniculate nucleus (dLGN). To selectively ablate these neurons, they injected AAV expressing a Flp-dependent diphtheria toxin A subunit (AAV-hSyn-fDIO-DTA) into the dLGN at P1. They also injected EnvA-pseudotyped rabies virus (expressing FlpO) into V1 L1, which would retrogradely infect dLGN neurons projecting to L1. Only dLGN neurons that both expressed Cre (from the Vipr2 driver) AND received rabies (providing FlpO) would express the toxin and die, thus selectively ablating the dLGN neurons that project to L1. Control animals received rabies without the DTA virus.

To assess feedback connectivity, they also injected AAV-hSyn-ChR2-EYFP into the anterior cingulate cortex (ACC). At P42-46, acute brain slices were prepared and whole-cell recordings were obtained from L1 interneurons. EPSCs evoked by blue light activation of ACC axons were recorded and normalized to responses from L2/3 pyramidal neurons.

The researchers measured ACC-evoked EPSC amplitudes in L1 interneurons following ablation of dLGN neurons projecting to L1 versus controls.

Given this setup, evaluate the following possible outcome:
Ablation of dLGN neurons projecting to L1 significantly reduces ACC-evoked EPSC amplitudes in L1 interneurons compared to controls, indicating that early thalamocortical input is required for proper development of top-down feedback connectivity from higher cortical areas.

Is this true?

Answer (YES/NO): YES